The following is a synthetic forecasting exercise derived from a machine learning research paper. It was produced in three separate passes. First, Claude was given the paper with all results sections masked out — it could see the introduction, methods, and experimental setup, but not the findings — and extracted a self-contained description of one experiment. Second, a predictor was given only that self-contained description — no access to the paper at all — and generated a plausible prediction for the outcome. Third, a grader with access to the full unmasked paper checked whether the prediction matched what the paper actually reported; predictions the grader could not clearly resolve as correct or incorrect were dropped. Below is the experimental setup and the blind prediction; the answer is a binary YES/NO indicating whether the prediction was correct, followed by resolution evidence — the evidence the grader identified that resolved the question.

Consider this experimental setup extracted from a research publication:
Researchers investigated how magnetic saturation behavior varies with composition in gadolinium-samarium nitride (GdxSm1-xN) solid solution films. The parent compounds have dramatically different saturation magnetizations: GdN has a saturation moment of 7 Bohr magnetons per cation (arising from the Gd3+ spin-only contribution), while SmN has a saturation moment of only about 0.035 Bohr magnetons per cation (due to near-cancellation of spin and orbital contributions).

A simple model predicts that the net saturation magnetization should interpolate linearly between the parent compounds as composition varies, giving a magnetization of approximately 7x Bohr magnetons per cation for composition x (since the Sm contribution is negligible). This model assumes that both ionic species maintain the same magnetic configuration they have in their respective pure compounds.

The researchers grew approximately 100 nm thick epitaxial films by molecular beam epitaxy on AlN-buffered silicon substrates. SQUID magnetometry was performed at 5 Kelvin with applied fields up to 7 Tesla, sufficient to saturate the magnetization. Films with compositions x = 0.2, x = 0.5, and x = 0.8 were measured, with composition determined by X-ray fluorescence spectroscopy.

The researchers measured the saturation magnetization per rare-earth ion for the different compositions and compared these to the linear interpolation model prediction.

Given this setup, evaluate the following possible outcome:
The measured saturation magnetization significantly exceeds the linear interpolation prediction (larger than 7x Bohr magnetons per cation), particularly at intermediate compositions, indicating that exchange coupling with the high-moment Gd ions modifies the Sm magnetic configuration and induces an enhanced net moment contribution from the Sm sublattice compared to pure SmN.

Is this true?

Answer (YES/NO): NO